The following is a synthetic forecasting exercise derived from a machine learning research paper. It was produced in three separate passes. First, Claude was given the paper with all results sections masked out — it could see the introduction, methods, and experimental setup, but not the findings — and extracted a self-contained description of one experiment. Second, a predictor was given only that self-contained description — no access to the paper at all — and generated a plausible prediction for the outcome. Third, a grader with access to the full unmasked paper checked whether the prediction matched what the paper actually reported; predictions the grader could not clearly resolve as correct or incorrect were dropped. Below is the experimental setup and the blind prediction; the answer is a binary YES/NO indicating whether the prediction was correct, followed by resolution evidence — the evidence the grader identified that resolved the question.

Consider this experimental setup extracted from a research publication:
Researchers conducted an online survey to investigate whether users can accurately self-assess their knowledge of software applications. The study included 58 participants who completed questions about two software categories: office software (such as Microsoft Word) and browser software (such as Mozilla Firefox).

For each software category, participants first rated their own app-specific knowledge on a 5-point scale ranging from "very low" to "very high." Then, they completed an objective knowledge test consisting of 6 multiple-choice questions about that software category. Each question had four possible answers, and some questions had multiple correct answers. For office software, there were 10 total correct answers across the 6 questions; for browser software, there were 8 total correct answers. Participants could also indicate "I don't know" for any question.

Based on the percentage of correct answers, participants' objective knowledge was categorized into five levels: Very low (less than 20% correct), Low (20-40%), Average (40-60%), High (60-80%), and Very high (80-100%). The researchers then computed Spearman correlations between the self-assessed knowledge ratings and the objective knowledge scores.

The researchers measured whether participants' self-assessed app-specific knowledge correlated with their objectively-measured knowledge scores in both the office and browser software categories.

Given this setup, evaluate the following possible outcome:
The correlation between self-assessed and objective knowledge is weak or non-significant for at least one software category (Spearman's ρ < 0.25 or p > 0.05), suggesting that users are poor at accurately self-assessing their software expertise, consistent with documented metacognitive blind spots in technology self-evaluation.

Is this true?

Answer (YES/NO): NO